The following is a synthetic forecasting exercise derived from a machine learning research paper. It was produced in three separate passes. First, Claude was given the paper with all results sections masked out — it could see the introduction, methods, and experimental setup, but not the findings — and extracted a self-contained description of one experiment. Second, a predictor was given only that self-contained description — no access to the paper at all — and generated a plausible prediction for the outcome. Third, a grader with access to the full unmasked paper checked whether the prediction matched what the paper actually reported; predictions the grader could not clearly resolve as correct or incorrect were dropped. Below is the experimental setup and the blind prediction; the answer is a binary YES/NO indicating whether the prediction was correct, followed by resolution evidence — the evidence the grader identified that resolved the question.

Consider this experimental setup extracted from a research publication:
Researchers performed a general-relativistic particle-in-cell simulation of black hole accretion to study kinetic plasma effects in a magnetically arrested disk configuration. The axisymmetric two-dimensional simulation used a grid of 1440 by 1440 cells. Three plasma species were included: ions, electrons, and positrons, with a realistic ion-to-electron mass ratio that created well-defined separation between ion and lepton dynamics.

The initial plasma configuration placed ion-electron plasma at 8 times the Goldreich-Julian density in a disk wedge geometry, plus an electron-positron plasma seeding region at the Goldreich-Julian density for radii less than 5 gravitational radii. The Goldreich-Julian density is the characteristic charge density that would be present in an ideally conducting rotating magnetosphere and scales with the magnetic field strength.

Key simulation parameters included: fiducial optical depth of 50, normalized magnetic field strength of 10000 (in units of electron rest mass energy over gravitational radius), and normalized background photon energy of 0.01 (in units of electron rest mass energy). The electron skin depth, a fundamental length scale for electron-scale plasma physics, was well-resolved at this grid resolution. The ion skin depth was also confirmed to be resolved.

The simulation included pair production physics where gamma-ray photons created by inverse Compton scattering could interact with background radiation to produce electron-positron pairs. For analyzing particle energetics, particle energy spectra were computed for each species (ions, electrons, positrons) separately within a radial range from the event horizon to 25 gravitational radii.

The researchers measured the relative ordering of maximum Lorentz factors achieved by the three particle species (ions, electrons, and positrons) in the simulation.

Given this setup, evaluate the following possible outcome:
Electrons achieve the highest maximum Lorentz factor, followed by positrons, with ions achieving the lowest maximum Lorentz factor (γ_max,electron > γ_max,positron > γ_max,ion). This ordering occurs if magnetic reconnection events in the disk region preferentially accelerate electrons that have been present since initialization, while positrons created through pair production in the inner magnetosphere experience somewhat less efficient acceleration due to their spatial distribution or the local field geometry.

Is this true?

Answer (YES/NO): YES